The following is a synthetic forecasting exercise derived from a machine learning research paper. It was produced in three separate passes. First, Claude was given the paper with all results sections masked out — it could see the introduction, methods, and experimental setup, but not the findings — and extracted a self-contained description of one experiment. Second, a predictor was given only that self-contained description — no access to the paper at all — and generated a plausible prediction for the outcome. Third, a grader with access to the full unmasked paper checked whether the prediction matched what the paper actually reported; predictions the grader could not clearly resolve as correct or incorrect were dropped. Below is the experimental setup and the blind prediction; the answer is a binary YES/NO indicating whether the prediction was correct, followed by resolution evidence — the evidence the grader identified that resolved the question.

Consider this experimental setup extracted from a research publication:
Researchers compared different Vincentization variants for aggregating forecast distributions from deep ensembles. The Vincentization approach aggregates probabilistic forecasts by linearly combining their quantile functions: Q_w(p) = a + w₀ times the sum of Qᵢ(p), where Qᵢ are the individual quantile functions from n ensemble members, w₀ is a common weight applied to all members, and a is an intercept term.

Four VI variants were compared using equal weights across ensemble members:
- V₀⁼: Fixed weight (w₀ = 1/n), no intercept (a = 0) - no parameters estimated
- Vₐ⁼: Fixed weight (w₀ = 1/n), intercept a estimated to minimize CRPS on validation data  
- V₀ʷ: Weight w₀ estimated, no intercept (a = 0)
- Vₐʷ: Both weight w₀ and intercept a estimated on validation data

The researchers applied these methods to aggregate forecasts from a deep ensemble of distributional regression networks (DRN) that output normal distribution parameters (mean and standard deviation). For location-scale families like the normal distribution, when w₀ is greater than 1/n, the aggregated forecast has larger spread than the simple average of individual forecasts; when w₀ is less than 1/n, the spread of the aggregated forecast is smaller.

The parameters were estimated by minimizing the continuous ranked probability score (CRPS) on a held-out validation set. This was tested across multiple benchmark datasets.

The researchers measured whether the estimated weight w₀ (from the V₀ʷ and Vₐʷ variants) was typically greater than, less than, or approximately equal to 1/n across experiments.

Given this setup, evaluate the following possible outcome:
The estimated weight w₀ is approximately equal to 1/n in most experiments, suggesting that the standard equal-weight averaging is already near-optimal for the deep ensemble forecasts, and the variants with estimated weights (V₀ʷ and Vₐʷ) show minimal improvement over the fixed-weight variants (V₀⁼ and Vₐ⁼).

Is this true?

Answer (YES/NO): NO